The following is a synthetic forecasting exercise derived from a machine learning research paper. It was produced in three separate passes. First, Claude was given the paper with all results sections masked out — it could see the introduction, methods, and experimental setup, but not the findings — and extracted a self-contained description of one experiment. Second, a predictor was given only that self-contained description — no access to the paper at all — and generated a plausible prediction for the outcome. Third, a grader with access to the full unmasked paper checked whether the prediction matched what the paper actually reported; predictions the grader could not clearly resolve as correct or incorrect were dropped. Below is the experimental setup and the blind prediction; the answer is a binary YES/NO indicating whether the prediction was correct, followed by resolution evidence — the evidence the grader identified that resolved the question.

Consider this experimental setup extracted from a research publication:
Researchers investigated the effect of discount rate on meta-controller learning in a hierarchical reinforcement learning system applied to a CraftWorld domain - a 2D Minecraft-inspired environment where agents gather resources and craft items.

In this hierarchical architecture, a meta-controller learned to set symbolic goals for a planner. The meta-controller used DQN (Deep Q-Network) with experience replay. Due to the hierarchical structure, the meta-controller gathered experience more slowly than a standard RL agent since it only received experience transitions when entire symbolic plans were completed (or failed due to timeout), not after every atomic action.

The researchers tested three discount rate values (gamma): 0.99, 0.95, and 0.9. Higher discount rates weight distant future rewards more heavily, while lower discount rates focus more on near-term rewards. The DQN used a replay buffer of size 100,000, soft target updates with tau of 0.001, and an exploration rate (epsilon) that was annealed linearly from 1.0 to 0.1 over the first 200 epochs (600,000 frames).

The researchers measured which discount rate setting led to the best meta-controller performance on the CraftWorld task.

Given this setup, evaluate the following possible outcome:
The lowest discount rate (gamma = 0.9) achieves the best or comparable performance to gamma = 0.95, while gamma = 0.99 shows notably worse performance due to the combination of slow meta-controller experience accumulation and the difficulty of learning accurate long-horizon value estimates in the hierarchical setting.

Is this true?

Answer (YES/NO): NO